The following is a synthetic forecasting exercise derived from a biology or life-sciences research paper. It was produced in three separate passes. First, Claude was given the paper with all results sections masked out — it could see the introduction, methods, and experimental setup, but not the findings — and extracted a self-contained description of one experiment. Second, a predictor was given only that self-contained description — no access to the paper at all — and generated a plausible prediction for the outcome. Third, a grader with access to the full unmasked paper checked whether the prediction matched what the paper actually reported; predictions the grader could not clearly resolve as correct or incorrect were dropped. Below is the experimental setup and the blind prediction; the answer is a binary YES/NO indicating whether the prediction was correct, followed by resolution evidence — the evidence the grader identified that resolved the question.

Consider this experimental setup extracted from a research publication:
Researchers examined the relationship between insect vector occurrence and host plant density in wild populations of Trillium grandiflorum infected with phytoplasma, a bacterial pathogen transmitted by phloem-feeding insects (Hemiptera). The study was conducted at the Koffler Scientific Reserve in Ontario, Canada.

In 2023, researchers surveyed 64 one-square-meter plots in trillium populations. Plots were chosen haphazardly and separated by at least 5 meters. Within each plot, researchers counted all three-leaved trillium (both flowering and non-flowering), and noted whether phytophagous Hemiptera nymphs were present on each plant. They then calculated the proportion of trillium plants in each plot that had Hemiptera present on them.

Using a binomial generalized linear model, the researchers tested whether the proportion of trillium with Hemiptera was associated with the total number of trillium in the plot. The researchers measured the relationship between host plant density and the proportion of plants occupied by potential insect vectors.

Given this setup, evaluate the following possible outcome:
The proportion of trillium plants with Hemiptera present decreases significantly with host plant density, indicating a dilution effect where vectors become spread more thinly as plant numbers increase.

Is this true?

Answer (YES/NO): YES